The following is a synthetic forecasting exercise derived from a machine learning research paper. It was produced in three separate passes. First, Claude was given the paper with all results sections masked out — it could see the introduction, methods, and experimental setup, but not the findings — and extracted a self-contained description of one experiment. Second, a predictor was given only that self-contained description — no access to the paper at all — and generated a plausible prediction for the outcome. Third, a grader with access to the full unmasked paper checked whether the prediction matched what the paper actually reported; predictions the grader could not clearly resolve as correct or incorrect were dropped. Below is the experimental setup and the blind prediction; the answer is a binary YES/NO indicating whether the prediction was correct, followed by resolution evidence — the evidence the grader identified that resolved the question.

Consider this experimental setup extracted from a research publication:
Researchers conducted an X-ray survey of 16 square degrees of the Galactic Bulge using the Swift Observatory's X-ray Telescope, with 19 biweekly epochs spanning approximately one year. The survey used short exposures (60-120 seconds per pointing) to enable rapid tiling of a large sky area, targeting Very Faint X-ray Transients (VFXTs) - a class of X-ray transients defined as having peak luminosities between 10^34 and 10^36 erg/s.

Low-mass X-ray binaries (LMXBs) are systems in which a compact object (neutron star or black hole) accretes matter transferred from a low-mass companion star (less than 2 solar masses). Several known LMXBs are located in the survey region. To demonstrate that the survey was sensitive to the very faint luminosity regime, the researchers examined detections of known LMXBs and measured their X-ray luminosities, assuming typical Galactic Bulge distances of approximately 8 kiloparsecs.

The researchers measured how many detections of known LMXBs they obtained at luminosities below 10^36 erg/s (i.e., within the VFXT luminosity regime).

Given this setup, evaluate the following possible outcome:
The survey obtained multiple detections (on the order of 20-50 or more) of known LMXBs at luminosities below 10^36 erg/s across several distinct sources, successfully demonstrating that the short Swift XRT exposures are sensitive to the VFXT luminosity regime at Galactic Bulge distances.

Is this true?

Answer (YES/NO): NO